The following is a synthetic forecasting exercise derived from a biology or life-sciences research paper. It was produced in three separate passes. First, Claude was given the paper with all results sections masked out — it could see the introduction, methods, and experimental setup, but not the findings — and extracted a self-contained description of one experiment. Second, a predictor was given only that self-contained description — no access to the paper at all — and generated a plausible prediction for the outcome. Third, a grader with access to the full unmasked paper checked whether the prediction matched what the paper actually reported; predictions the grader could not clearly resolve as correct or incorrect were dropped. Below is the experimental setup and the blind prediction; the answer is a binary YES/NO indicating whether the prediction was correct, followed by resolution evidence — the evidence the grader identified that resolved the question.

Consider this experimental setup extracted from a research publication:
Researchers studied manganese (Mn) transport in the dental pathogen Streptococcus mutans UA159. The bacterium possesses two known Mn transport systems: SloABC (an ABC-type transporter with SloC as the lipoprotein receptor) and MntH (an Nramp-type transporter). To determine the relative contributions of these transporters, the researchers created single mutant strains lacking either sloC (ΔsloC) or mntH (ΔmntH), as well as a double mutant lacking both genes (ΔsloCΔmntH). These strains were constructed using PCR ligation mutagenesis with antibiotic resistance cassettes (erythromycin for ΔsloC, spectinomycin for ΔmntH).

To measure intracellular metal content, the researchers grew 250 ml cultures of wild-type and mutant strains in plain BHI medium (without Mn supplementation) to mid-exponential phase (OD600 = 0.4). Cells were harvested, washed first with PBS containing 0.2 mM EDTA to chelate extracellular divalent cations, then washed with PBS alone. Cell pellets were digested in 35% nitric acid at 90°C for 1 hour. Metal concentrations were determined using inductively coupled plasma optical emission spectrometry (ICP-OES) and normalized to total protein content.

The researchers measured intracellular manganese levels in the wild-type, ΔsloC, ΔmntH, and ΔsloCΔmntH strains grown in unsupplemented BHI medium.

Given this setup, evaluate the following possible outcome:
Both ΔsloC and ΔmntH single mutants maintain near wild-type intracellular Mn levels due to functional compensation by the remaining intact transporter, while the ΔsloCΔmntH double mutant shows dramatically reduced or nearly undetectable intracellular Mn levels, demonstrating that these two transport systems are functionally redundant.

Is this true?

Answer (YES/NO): NO